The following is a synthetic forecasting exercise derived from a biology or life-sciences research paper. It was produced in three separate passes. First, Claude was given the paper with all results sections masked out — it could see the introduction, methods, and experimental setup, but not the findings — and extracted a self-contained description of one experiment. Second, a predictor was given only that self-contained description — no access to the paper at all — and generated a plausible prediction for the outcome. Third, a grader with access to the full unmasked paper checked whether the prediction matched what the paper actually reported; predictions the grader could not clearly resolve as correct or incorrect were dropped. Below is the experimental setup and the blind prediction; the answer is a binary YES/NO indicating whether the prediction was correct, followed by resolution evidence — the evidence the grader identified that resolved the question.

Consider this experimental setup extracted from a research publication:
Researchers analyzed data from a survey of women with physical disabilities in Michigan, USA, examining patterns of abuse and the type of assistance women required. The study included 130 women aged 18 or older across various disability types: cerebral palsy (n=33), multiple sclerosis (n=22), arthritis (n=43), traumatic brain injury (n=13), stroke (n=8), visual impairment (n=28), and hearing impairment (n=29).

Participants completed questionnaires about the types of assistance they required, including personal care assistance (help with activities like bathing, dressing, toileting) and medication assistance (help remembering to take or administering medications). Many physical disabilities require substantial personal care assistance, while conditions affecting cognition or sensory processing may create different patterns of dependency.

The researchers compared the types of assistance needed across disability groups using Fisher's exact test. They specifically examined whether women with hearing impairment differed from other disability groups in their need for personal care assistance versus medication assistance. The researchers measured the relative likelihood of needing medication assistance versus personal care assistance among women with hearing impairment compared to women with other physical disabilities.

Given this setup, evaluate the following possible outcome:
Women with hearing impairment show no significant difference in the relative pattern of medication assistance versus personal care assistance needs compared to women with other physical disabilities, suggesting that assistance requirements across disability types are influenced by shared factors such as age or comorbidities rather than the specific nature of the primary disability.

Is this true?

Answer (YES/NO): NO